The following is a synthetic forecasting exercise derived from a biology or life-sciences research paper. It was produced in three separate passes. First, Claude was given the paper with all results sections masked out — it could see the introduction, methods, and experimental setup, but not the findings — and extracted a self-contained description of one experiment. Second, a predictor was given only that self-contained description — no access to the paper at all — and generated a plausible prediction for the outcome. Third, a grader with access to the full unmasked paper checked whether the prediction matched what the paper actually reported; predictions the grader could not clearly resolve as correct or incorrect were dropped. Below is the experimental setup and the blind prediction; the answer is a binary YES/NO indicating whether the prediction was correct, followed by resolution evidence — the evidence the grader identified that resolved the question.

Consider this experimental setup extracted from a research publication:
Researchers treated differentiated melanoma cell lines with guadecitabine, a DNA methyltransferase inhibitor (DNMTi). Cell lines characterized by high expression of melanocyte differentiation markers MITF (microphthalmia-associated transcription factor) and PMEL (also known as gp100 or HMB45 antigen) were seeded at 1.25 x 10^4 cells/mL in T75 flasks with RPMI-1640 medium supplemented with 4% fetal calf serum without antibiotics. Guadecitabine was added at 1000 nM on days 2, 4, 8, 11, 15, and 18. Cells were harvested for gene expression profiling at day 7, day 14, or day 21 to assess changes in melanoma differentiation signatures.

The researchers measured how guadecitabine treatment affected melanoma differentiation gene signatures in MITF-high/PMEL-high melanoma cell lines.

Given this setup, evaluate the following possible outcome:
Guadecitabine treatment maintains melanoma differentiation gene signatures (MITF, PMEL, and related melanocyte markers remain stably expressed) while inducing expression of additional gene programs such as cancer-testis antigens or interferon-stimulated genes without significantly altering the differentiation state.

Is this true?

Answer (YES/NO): NO